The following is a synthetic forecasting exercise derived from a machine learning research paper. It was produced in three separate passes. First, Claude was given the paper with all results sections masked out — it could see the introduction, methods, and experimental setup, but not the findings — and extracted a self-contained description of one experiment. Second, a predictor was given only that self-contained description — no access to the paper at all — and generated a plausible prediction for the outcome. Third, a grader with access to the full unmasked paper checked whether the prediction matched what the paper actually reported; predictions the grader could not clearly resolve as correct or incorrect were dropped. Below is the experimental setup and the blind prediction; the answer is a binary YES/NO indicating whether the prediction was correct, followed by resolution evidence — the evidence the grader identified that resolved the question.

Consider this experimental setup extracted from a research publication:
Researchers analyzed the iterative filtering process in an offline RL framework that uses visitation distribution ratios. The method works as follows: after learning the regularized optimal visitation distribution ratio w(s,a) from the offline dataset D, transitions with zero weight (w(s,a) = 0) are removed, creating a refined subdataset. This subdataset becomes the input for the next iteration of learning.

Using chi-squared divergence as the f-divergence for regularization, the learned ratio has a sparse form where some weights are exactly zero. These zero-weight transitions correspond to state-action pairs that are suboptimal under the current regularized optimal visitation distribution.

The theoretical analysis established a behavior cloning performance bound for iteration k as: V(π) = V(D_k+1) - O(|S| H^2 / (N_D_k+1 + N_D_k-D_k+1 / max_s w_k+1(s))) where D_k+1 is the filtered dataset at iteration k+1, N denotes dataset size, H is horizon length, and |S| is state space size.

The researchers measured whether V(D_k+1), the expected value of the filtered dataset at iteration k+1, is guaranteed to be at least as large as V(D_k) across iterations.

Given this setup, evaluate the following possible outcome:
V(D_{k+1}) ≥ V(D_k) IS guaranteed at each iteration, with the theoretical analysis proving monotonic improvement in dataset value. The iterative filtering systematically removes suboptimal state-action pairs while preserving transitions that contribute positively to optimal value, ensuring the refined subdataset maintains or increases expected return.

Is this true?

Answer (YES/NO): YES